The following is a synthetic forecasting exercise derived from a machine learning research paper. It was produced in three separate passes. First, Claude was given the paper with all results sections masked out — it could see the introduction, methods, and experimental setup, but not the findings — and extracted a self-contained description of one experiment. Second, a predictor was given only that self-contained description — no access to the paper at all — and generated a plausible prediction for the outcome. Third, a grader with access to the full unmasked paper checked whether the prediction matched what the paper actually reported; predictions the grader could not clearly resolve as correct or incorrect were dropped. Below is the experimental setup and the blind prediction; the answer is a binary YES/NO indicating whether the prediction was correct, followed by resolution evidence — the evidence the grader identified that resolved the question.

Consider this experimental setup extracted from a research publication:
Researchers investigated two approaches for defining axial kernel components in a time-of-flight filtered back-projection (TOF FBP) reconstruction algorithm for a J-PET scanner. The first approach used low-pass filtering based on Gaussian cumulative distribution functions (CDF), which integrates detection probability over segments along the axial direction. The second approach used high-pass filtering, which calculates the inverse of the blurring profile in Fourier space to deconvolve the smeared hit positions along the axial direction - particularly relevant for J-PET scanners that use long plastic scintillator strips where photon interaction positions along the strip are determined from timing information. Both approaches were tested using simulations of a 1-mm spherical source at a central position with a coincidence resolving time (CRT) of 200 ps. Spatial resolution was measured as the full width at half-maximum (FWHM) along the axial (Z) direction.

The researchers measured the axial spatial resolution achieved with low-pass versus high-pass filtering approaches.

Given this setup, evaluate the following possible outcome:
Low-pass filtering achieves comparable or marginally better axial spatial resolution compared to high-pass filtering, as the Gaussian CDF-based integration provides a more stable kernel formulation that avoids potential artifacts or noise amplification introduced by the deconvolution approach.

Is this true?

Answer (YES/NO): NO